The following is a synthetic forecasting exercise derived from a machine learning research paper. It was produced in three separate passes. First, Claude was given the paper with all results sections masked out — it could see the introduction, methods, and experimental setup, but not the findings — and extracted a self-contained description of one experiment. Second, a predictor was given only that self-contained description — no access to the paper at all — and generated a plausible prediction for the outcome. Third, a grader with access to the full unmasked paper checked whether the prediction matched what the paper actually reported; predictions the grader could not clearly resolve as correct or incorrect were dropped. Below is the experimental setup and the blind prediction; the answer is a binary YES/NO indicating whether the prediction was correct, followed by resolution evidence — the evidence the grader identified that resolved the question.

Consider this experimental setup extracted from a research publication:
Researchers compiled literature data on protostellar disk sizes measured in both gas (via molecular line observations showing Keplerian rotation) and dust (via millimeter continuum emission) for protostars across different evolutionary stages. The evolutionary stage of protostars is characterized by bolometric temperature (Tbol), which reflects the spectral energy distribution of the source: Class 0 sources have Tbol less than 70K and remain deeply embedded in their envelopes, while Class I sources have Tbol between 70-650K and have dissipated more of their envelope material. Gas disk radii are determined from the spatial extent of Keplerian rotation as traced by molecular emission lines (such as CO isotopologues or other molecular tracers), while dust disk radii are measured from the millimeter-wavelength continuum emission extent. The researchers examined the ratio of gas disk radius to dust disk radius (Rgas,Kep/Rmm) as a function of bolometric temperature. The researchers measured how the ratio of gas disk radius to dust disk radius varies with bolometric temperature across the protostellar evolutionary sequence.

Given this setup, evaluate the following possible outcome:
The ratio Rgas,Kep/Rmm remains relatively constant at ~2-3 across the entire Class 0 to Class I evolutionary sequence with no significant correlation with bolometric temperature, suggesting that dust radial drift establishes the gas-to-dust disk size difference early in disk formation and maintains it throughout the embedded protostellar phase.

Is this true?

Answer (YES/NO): NO